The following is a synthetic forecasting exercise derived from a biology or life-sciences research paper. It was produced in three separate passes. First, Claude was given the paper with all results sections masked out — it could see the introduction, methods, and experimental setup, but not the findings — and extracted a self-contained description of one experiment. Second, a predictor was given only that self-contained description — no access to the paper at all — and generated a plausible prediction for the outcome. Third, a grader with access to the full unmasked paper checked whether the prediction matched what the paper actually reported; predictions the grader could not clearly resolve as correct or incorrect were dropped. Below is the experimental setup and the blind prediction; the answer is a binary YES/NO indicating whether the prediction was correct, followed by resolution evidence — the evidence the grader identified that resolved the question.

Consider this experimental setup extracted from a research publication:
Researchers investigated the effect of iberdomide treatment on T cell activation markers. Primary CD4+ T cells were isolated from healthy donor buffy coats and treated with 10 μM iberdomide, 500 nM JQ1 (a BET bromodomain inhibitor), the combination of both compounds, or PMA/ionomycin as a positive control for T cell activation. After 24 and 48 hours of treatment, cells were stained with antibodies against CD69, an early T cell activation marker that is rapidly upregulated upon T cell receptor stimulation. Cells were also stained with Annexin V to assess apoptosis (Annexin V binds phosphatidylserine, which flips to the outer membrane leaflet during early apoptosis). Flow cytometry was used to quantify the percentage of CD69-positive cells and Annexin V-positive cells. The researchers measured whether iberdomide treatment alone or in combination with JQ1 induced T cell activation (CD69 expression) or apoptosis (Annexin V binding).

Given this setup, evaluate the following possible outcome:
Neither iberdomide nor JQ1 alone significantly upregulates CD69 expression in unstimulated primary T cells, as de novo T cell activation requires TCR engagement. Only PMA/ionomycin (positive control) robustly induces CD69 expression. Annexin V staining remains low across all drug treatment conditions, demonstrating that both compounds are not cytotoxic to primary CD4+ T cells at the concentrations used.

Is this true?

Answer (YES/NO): YES